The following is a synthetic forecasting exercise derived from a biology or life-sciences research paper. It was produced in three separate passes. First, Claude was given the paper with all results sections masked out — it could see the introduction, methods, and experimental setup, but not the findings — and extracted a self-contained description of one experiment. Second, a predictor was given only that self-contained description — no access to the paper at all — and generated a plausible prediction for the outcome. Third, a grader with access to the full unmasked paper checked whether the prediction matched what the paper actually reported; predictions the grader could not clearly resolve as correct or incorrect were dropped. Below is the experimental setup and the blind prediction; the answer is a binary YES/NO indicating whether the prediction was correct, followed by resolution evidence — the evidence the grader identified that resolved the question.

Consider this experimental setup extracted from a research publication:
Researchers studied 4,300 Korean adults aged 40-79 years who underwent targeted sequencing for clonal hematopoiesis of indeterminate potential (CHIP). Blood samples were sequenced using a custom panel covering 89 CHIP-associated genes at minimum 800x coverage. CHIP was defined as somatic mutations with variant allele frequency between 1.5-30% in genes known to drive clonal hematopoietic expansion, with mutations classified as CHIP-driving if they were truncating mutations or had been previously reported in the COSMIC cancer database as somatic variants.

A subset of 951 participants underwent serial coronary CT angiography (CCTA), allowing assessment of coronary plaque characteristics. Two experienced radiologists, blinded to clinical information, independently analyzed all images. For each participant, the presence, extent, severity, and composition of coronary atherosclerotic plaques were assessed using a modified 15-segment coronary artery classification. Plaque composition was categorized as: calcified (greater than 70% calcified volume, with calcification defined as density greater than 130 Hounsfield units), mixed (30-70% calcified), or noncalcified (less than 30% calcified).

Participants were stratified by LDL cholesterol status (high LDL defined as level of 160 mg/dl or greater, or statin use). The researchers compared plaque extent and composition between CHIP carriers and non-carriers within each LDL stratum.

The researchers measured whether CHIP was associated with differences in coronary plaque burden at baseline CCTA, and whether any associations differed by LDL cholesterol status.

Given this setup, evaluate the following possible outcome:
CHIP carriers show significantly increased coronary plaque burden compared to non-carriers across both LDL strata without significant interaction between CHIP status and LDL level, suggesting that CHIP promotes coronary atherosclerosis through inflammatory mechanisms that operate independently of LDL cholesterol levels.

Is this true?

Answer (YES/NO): NO